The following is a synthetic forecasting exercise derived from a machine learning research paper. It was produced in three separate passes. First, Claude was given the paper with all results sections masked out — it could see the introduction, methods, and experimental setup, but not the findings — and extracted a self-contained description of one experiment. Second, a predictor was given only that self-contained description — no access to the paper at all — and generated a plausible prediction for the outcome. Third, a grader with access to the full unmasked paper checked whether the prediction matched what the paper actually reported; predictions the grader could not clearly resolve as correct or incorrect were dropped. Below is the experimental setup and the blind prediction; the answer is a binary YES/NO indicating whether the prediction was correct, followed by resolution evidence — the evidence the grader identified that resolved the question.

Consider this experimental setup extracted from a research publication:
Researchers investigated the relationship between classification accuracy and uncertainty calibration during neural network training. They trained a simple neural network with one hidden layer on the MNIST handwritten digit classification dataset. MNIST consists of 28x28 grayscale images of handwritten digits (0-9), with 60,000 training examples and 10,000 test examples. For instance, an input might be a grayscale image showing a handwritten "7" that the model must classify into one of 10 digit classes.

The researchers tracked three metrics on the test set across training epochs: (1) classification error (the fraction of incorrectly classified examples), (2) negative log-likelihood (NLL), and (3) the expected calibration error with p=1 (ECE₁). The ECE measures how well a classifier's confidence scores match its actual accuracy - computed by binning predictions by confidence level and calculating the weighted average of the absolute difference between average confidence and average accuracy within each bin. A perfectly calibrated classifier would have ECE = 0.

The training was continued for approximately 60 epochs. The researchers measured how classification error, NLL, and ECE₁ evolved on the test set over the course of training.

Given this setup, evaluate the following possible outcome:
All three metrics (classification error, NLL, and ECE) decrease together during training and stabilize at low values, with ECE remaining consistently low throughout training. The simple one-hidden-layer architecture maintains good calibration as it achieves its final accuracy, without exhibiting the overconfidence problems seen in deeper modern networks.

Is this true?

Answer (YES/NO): NO